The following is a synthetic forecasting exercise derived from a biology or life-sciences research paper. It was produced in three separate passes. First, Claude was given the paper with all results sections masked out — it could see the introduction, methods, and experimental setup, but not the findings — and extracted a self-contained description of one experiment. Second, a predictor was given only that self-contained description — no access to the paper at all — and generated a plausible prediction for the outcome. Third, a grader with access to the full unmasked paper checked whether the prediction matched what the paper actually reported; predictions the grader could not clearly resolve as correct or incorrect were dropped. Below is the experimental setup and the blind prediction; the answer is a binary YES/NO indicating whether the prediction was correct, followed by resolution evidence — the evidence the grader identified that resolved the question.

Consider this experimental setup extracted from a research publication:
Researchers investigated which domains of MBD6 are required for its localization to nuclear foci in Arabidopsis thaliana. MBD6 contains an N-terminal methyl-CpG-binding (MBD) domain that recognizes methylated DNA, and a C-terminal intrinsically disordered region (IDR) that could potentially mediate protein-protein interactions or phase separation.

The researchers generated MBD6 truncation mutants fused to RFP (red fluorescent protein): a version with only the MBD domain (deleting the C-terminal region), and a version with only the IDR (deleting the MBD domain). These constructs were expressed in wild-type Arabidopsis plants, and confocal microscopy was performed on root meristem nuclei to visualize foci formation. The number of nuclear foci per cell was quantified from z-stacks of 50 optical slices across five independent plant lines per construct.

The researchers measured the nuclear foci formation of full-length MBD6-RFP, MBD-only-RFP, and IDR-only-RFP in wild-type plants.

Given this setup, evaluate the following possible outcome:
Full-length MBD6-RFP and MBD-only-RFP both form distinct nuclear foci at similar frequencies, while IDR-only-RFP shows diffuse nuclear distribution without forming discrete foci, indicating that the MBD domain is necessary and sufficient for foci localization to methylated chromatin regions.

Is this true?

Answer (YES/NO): NO